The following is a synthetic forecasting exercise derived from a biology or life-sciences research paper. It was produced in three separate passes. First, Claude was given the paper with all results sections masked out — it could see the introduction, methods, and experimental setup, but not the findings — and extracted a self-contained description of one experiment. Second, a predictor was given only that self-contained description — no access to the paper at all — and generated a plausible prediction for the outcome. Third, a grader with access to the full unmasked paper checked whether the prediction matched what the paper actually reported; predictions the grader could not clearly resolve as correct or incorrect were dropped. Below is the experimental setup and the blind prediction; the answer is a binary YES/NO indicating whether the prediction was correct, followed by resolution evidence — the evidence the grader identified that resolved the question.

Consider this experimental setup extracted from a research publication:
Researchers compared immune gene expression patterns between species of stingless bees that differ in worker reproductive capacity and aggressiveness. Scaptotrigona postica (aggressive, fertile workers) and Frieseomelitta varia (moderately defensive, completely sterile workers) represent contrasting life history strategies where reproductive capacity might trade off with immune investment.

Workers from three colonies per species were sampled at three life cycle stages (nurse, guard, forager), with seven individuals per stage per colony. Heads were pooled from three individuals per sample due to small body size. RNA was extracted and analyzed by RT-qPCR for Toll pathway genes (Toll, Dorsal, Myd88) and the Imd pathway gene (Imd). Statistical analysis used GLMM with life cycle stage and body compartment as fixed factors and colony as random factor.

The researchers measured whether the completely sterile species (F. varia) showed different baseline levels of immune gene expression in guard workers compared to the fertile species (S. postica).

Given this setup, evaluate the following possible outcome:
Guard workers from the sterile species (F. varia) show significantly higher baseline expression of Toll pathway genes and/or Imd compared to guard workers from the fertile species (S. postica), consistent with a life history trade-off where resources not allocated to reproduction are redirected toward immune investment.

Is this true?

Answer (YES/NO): NO